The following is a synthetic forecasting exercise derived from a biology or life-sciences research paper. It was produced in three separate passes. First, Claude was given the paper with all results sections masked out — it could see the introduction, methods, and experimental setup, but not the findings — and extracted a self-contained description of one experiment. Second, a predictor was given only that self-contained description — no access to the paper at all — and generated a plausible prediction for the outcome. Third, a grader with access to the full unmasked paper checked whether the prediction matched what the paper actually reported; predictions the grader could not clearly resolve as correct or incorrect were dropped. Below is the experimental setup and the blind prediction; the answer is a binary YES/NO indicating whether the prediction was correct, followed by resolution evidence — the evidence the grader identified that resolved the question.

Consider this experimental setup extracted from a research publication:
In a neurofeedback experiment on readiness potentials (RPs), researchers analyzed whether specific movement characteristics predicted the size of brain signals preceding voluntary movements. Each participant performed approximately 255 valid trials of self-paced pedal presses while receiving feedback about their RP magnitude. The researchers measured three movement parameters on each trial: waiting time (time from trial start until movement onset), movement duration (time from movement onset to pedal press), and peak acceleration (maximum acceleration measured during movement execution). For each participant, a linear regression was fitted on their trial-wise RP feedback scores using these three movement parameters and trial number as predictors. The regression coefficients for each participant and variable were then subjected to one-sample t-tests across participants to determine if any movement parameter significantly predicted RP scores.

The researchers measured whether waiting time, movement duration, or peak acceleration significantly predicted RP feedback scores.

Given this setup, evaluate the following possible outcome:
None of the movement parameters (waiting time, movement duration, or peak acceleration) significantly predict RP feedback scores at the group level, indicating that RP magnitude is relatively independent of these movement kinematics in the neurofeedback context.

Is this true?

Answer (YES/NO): YES